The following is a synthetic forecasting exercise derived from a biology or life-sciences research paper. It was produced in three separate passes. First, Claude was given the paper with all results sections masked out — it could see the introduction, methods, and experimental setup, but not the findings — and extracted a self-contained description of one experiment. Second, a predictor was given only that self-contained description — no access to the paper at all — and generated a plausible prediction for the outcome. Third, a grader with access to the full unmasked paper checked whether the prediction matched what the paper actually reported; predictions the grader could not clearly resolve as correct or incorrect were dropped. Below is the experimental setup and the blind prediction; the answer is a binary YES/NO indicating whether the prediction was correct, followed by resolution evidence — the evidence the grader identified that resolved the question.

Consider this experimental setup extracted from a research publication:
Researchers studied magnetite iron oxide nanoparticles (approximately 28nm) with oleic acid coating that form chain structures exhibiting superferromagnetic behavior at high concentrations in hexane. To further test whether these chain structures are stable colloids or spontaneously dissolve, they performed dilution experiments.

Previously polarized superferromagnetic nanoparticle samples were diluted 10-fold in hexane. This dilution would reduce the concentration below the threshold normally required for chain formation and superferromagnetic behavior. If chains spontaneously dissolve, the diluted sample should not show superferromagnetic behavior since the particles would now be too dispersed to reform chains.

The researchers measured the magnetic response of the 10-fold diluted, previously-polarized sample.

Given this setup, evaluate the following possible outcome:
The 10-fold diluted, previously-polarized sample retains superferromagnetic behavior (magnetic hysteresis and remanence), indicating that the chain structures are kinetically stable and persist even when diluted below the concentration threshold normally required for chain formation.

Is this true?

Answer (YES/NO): YES